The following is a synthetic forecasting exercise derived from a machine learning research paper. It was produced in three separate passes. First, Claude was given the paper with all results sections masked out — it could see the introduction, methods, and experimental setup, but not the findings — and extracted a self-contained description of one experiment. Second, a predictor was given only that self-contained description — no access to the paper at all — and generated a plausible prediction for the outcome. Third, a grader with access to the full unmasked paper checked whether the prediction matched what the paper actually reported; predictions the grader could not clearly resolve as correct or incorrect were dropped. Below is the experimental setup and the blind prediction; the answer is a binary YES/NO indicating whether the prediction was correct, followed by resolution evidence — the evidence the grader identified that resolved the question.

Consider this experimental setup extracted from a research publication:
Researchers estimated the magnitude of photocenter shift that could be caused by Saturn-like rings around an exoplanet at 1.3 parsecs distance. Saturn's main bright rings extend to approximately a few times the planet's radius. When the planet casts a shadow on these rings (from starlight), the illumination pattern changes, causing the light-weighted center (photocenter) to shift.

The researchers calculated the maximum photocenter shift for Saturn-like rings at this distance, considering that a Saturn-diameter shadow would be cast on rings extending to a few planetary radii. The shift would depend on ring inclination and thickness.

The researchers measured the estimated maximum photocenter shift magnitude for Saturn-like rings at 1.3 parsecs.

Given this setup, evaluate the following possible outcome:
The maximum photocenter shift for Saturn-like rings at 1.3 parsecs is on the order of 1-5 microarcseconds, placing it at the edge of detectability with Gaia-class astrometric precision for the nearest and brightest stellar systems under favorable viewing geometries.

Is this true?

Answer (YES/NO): NO